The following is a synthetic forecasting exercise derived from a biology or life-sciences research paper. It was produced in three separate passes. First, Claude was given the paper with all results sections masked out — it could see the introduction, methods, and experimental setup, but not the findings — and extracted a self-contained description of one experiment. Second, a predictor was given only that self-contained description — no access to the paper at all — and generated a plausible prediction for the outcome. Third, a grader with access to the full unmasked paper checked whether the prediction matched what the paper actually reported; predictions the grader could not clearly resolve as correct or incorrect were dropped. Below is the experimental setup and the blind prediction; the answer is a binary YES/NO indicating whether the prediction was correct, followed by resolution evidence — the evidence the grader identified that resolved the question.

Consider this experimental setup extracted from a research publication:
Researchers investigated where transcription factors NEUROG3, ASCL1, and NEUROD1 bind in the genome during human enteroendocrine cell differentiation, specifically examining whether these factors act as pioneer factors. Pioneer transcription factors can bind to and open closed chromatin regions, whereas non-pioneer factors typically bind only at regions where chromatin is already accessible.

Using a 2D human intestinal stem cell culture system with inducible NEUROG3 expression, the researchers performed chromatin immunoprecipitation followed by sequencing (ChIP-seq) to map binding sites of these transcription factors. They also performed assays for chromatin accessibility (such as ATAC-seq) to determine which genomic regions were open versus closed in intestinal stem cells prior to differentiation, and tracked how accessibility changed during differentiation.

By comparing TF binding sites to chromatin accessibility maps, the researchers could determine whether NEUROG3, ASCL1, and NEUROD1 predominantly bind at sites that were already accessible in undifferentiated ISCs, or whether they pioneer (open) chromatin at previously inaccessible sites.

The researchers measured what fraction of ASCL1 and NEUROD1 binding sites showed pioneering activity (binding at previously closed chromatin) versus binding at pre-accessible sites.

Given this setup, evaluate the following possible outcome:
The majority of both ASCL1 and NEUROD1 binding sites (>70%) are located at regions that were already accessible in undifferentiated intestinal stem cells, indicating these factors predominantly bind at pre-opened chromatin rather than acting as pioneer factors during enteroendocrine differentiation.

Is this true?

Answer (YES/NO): YES